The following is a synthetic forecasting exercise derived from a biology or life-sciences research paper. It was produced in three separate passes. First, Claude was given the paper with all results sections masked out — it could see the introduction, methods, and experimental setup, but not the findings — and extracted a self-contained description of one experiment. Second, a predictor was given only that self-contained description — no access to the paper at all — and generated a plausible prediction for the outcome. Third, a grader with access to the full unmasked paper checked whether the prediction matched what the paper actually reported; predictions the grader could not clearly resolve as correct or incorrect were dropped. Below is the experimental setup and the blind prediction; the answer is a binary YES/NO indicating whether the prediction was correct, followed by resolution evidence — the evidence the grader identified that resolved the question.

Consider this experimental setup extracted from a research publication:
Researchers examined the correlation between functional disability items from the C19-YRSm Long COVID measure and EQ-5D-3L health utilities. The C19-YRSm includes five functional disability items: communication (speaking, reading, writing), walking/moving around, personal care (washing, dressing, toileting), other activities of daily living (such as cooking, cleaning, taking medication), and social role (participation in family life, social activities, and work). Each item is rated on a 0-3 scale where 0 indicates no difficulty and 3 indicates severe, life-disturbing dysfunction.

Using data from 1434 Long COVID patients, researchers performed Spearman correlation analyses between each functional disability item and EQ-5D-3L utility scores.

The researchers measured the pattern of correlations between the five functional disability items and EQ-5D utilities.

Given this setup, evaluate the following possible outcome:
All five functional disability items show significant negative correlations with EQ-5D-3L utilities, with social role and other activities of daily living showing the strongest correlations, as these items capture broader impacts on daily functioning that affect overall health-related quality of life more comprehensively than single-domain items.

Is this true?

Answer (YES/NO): NO